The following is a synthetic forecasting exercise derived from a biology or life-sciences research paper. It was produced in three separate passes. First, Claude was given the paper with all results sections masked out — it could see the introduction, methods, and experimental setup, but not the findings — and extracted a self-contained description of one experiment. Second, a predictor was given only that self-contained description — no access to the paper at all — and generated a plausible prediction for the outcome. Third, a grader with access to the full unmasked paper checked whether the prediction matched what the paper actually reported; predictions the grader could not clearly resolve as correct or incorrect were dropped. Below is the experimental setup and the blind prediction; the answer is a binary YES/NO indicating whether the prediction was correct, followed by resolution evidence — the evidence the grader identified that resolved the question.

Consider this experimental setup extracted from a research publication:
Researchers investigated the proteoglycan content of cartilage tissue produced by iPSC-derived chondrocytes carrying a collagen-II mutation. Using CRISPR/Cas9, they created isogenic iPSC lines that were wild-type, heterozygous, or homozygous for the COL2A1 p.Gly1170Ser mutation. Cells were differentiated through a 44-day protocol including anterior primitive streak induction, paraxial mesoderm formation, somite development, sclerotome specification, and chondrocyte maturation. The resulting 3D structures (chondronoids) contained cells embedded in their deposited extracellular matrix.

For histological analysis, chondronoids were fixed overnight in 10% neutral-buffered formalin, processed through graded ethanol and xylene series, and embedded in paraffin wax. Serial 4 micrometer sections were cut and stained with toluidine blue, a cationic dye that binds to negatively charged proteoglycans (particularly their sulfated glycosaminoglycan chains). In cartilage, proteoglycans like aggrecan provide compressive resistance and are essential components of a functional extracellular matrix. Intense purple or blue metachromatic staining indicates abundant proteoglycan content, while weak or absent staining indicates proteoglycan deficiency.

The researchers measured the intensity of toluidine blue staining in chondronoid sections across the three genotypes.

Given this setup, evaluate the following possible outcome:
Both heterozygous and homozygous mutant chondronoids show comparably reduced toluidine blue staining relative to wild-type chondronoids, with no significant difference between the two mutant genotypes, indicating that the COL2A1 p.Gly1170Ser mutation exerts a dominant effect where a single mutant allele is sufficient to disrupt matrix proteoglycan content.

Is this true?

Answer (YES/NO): NO